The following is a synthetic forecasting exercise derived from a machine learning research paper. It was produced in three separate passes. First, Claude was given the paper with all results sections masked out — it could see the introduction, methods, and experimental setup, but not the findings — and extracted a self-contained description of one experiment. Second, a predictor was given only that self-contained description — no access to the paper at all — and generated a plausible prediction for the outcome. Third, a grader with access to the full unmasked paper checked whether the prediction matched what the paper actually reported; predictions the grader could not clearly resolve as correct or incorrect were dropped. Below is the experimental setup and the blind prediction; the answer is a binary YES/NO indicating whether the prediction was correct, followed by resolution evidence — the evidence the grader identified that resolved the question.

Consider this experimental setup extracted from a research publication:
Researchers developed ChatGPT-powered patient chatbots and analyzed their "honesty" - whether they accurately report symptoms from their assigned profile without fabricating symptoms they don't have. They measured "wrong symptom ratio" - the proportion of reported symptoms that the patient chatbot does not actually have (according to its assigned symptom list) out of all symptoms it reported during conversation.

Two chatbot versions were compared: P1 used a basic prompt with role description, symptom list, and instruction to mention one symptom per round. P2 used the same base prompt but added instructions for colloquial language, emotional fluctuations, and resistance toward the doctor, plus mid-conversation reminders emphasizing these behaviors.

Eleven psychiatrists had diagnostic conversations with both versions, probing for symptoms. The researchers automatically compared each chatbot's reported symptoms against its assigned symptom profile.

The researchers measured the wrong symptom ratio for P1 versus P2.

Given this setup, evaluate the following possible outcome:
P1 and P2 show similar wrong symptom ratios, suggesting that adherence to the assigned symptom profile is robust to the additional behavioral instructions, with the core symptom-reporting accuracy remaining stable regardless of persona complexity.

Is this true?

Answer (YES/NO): NO